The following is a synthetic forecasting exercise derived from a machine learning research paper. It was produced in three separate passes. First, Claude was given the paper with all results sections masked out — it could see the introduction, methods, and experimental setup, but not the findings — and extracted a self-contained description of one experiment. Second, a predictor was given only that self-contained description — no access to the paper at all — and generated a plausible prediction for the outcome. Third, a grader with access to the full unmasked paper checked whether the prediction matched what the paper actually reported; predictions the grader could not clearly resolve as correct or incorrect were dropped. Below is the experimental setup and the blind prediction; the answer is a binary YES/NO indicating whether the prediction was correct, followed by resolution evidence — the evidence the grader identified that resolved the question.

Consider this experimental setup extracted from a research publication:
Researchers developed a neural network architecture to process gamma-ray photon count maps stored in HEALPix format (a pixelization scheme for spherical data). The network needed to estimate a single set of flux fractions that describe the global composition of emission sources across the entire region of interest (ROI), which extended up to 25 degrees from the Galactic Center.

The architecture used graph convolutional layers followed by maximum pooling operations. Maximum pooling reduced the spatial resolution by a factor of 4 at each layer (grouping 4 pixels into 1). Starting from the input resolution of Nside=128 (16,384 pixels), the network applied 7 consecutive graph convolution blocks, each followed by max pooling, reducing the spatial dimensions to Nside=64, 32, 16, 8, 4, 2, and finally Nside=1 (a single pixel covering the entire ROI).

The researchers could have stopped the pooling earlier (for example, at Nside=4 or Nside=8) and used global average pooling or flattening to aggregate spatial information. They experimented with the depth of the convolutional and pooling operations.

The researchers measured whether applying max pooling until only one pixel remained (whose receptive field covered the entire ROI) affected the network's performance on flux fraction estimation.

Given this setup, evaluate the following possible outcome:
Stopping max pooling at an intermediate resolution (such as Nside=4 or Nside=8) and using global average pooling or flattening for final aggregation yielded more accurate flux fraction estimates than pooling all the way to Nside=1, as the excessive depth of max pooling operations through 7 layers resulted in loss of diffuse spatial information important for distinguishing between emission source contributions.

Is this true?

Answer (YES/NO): NO